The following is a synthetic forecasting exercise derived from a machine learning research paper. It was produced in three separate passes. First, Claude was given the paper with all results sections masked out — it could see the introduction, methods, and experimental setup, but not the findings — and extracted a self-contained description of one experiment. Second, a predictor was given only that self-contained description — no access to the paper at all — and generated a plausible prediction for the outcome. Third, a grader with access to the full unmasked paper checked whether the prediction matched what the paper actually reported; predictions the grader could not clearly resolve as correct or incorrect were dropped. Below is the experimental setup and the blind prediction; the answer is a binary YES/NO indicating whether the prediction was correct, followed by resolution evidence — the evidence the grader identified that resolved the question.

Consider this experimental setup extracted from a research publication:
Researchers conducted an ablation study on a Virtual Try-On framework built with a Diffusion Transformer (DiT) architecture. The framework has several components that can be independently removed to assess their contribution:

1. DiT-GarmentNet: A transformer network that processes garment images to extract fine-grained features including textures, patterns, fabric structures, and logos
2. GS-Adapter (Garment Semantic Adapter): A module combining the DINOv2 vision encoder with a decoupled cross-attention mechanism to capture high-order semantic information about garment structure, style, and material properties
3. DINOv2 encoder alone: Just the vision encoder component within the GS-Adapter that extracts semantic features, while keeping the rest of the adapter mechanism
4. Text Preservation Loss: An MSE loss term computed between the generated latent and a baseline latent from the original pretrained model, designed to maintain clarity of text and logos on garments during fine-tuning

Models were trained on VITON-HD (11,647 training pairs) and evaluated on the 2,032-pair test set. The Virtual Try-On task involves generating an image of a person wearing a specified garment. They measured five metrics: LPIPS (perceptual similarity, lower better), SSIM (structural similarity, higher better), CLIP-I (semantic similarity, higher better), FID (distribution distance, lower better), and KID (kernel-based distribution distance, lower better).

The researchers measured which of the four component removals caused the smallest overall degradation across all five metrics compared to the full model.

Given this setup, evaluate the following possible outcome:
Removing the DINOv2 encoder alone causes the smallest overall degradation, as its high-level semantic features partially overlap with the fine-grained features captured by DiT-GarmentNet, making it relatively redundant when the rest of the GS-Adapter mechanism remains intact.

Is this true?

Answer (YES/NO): NO